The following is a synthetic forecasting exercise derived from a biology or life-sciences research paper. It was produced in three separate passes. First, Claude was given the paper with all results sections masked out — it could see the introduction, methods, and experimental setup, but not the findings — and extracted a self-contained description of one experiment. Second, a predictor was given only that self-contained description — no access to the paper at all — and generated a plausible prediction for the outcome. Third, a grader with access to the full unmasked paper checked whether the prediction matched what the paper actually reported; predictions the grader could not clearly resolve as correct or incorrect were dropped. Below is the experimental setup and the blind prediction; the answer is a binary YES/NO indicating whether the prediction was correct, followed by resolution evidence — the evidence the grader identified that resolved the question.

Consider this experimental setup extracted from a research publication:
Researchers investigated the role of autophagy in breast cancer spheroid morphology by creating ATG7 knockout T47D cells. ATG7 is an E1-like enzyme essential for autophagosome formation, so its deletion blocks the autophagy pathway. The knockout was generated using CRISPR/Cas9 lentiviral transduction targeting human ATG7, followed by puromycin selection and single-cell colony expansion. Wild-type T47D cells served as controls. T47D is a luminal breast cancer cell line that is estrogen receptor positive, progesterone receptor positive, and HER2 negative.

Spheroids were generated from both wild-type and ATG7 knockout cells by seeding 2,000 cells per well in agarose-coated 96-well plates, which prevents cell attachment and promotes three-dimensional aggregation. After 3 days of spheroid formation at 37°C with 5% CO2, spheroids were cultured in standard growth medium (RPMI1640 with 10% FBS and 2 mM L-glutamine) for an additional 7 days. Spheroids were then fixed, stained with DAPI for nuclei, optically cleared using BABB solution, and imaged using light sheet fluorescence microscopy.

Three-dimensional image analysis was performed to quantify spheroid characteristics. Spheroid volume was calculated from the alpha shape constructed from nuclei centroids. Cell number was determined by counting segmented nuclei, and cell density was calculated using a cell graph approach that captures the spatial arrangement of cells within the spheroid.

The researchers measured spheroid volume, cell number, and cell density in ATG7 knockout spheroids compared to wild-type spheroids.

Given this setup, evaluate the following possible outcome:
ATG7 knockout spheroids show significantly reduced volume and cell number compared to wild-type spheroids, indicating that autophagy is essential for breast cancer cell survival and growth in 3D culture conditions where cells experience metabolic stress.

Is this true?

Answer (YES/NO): NO